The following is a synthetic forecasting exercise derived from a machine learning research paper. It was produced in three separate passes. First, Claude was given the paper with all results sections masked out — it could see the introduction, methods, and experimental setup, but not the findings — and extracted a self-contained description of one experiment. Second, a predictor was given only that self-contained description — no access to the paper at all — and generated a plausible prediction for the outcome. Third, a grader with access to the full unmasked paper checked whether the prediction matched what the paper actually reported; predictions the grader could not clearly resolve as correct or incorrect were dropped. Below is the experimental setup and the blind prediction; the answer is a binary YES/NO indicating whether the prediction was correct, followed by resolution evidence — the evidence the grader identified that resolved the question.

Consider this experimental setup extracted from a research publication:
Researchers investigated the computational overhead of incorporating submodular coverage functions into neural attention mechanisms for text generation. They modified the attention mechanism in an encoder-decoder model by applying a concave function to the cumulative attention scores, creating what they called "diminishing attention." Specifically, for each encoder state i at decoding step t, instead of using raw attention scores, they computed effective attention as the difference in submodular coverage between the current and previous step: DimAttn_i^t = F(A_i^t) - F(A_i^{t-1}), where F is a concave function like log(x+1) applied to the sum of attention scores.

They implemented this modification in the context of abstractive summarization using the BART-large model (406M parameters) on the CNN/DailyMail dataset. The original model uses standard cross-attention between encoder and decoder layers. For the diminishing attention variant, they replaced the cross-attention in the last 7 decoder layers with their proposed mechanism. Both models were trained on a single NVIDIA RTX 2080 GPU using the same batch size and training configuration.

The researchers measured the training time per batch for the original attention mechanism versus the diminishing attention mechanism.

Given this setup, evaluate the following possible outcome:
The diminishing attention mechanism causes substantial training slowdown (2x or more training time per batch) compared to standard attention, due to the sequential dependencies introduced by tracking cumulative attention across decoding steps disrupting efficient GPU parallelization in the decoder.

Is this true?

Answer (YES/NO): NO